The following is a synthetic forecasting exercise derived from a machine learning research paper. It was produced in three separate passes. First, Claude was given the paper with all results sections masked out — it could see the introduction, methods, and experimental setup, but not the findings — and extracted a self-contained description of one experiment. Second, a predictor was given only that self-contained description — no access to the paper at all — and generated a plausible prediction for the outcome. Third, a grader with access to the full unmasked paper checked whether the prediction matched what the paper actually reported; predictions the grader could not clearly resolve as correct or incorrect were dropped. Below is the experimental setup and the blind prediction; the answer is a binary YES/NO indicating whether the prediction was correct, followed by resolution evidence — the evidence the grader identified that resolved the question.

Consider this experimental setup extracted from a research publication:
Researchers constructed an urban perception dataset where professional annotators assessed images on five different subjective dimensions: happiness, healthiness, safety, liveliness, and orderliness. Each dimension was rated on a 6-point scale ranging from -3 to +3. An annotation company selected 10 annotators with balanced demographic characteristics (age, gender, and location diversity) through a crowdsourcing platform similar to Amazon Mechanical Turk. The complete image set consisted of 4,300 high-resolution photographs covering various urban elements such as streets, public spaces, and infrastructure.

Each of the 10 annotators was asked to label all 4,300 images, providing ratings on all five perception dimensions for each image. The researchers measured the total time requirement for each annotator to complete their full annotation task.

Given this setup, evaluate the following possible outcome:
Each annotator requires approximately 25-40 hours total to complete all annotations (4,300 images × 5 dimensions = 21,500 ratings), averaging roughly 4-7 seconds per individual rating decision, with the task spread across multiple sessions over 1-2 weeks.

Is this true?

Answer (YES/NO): NO